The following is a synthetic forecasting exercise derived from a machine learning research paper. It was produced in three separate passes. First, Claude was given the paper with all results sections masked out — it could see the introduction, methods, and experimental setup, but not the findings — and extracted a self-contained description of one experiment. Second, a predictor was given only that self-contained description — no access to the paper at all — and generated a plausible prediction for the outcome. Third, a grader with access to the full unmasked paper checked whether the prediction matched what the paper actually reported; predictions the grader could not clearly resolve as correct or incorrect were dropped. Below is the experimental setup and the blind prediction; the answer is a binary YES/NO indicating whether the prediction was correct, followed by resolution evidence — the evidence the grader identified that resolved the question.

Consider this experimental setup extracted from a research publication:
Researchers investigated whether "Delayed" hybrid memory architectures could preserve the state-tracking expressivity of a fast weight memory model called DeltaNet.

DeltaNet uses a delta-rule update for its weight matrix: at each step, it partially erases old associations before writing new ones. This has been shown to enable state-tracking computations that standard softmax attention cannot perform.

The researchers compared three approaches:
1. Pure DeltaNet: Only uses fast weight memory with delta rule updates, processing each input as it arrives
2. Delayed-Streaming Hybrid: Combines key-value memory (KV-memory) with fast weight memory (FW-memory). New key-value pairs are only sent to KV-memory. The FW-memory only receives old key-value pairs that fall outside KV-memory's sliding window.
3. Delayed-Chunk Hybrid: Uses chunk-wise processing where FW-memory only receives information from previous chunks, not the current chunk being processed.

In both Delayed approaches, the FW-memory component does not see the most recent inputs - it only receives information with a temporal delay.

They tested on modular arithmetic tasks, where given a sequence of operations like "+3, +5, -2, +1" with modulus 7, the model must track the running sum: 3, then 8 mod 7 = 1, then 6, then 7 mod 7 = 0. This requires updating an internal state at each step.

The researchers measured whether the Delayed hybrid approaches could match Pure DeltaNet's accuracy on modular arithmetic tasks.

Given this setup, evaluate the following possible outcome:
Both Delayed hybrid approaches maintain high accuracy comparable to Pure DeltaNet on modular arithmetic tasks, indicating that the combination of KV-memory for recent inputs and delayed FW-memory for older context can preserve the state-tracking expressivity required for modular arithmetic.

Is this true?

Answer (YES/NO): NO